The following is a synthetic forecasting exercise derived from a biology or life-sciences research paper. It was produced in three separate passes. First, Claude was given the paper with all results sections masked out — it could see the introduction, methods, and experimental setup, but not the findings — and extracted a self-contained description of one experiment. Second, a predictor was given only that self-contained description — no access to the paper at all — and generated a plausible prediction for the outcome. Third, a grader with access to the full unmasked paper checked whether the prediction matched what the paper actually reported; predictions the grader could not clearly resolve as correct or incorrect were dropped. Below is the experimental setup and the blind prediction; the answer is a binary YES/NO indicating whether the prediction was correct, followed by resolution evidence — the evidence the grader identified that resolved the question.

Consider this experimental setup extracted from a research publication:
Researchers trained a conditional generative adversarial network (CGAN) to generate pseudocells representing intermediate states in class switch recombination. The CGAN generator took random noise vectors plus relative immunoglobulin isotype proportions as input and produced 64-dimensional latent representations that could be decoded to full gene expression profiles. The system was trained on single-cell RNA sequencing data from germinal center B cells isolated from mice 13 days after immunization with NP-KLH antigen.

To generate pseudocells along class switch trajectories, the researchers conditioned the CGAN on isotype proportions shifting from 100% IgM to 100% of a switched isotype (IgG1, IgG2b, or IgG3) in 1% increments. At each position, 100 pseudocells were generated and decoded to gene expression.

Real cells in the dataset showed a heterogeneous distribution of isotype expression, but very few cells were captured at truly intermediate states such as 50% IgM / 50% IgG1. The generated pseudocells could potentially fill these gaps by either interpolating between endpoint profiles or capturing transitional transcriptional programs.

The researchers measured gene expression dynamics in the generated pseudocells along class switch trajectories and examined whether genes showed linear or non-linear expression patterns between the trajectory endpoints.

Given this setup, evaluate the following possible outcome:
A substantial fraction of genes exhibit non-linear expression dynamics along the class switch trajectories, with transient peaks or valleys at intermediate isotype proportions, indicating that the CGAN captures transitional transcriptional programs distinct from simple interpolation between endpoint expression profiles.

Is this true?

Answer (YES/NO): YES